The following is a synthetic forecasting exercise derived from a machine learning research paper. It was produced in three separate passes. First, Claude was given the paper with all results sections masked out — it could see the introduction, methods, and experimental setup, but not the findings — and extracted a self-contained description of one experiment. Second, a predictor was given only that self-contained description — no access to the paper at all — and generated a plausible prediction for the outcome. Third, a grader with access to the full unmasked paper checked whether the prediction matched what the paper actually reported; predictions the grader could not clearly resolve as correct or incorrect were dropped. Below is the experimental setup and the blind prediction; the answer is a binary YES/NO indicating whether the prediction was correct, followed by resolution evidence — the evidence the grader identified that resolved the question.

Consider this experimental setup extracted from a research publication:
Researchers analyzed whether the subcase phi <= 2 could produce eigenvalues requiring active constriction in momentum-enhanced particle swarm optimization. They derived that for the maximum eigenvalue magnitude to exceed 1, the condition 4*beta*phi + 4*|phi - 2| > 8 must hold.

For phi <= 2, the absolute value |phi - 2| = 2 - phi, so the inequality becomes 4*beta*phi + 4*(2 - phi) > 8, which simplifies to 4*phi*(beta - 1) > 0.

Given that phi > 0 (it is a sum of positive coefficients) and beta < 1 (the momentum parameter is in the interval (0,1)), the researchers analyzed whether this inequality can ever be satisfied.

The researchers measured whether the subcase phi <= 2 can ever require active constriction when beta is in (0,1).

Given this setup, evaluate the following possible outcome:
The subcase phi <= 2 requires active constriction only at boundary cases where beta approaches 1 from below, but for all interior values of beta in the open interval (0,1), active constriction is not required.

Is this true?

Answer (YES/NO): NO